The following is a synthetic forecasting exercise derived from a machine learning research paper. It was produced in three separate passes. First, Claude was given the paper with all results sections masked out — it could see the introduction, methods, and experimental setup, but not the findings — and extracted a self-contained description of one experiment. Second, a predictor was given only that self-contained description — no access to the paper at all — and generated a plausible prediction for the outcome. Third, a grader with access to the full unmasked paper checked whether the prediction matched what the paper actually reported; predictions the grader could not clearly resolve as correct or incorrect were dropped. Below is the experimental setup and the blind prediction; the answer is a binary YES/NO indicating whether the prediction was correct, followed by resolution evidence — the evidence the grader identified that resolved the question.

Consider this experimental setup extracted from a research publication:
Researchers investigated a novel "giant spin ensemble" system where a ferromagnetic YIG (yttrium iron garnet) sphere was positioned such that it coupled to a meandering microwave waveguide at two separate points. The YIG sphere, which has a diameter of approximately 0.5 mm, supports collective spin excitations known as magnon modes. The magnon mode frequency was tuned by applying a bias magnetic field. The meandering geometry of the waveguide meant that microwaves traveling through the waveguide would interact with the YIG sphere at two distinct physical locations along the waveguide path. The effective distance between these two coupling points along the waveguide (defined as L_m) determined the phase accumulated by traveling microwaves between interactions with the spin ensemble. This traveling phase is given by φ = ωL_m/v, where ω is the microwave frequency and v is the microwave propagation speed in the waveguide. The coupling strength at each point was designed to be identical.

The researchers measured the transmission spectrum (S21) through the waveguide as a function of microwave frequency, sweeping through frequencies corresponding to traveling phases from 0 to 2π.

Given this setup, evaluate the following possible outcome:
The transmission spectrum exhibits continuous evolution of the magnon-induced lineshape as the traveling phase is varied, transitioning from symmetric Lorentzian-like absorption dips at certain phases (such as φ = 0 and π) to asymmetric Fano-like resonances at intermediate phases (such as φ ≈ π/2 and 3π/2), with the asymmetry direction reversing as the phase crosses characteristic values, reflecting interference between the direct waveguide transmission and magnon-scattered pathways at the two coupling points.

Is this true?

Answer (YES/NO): NO